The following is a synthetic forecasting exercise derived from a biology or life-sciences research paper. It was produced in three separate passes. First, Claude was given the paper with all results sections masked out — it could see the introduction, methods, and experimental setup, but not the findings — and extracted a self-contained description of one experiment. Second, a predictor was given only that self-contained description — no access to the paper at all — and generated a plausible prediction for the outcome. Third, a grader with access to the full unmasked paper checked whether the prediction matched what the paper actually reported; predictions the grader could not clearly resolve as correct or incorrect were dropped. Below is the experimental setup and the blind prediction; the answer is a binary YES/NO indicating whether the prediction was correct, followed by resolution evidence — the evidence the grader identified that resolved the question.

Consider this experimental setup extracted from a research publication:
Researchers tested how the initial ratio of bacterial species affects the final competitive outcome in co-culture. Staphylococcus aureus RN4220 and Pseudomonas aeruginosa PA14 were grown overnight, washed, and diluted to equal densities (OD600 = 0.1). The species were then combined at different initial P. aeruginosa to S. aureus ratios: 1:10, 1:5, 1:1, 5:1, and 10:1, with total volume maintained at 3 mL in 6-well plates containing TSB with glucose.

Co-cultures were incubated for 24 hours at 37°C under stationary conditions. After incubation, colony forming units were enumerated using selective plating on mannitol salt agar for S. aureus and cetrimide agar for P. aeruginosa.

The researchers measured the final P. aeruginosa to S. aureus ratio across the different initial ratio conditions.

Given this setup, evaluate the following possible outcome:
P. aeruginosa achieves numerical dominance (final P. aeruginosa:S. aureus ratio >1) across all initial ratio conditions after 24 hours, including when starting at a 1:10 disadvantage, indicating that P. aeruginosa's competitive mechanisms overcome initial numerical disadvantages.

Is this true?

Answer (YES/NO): NO